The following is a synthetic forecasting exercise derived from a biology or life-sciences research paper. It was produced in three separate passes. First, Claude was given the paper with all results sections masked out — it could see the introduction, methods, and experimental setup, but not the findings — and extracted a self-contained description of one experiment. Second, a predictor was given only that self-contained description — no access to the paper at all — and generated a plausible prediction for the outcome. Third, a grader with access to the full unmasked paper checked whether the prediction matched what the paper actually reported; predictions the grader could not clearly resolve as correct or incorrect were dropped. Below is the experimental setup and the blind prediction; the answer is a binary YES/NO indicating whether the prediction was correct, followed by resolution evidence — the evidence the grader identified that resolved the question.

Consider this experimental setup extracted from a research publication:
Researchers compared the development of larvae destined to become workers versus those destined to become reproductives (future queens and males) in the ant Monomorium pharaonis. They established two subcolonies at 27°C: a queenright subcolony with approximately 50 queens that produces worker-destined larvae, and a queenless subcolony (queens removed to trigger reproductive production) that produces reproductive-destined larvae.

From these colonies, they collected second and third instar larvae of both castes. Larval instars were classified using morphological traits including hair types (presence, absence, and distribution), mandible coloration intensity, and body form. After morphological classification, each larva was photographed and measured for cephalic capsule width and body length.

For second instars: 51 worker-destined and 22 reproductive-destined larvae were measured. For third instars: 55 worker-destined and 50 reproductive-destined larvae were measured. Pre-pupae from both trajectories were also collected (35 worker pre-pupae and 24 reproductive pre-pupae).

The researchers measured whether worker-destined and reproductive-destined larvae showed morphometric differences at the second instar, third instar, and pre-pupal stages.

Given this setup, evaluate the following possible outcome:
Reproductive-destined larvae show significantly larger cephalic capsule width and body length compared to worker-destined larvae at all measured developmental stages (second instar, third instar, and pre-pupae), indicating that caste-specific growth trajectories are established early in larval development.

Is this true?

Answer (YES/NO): YES